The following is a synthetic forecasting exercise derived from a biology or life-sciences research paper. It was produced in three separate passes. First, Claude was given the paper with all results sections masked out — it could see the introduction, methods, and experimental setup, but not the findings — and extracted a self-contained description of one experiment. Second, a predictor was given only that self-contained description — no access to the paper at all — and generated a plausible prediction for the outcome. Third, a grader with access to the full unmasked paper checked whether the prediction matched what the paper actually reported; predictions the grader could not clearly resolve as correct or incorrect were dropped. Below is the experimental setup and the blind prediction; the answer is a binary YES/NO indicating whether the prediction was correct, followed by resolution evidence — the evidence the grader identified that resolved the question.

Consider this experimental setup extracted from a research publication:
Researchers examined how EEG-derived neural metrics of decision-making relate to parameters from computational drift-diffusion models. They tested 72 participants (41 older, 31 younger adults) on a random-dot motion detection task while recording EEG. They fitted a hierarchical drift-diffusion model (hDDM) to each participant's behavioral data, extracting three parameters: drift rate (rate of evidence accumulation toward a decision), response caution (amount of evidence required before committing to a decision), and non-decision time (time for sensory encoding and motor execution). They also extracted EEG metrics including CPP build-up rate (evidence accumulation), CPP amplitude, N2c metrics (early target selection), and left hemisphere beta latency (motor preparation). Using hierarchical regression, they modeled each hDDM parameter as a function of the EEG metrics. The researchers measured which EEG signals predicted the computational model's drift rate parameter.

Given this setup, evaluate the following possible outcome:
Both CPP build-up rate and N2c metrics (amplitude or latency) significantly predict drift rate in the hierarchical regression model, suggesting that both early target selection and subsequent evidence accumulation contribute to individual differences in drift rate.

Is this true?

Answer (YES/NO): NO